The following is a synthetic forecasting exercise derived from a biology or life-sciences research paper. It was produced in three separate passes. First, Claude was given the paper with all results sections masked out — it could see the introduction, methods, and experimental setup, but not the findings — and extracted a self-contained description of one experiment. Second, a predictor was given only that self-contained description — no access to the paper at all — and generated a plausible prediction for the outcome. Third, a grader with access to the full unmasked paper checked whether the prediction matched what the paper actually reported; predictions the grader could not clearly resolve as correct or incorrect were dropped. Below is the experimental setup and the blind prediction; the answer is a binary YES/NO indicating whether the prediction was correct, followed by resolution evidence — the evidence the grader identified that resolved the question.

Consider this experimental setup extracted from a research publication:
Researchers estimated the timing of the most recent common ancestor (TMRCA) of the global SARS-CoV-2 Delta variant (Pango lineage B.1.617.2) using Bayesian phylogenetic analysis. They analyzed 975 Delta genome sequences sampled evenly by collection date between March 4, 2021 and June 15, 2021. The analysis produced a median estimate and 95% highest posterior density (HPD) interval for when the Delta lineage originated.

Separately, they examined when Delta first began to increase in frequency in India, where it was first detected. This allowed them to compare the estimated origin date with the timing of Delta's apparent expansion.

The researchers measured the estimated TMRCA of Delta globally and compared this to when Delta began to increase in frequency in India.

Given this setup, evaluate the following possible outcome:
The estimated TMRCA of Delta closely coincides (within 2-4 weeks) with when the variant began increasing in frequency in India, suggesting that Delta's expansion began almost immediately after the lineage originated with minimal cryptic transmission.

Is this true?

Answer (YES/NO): NO